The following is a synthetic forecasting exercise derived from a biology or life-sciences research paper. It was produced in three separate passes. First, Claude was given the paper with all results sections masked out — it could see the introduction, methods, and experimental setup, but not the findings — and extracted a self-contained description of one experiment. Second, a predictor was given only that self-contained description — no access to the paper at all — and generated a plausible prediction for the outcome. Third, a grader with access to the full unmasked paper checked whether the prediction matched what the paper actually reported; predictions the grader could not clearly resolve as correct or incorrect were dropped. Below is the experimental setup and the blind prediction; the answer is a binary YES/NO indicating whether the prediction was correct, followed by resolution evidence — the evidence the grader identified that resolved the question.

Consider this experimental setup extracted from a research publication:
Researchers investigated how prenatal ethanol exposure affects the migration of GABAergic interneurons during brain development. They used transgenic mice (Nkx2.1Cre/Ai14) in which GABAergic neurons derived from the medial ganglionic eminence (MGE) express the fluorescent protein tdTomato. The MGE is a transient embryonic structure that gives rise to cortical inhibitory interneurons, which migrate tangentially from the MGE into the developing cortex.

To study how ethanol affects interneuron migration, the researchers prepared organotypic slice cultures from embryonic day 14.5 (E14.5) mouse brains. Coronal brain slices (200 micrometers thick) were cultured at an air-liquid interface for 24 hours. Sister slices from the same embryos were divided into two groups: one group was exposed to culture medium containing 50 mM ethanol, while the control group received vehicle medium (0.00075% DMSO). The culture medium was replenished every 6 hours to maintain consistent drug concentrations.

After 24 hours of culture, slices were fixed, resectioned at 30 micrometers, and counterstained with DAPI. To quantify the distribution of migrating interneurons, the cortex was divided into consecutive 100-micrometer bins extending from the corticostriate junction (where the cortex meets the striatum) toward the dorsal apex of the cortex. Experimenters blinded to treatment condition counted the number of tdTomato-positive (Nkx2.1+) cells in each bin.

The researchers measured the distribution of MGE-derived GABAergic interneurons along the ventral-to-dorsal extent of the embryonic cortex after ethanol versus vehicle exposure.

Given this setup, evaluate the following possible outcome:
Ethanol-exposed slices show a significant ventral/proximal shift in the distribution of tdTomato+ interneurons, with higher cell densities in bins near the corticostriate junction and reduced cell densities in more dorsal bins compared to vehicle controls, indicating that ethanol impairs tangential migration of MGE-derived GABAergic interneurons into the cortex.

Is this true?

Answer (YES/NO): NO